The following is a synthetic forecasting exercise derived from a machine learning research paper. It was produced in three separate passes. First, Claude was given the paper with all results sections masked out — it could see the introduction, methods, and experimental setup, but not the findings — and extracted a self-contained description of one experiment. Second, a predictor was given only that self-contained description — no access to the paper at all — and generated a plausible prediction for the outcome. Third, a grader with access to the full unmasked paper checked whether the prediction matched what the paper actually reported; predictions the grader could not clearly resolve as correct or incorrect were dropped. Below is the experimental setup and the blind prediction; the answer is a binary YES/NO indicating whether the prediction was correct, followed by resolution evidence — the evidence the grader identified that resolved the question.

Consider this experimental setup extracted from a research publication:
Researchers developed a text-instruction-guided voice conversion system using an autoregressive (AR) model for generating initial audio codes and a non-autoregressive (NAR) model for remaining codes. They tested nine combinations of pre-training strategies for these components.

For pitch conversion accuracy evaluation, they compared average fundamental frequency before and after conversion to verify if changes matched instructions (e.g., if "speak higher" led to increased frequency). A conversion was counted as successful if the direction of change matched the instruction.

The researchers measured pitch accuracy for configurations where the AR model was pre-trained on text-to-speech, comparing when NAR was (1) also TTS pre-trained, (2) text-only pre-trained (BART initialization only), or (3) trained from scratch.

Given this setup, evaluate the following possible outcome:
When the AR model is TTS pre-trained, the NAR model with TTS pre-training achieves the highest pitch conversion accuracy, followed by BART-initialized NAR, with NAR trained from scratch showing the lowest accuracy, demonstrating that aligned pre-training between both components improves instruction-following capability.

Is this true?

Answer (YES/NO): NO